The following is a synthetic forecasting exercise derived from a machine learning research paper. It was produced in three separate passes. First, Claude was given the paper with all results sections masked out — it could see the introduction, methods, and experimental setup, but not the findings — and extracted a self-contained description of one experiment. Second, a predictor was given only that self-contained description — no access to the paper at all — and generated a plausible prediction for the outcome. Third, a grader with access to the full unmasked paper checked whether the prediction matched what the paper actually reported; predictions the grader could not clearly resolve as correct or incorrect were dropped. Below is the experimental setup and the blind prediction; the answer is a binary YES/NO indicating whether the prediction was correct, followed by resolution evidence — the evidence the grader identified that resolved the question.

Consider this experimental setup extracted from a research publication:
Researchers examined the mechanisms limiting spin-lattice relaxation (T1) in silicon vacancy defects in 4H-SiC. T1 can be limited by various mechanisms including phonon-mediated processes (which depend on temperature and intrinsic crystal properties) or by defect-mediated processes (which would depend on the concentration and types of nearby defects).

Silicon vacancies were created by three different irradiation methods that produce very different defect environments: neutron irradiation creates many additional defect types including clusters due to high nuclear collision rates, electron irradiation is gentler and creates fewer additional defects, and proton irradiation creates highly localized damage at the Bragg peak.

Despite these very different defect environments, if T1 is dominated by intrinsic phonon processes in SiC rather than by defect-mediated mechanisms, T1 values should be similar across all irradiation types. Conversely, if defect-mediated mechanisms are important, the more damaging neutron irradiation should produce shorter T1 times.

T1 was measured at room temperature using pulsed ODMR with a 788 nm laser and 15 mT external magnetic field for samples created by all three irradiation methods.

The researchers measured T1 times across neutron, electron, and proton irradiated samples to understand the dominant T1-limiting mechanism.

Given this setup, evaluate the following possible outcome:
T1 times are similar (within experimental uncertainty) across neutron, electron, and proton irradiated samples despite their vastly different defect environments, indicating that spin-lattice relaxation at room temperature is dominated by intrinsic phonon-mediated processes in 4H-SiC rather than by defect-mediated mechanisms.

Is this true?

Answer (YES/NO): YES